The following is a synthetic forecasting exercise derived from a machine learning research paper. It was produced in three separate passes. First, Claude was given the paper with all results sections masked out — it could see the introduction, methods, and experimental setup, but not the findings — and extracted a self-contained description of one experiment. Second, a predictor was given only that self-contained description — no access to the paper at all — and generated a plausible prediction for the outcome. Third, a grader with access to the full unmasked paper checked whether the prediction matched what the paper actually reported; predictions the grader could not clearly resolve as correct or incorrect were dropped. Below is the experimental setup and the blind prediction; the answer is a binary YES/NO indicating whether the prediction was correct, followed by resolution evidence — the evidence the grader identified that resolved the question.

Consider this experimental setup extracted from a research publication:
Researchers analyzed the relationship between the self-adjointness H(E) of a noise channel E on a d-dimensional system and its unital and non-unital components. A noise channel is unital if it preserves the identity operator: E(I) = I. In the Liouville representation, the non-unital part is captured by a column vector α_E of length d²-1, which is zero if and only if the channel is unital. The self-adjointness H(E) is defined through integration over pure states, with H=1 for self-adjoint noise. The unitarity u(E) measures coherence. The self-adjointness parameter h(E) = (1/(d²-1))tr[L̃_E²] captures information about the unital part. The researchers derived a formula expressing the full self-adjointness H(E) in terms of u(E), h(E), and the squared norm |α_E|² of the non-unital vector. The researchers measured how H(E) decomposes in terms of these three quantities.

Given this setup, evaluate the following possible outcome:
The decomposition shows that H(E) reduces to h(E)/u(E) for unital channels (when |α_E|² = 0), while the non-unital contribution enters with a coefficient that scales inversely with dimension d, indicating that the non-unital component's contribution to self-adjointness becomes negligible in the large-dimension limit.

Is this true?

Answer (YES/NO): NO